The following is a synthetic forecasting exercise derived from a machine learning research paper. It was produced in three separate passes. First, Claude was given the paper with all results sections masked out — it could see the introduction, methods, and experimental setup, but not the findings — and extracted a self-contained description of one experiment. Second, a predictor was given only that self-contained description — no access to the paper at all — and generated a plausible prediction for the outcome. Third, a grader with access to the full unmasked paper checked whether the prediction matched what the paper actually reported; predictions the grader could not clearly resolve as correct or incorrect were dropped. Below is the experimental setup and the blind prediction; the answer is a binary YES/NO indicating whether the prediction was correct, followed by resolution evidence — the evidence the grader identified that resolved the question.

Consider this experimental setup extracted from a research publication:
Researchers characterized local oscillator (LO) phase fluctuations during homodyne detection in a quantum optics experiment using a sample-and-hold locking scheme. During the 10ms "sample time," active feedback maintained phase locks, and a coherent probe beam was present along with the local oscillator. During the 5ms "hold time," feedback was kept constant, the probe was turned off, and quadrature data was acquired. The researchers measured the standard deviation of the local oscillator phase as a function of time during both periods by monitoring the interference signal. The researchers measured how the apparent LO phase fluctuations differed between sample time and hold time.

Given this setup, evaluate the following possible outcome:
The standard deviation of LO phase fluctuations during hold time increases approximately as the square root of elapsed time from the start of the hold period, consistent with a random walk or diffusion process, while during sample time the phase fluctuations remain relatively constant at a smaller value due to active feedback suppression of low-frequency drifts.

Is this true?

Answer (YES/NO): NO